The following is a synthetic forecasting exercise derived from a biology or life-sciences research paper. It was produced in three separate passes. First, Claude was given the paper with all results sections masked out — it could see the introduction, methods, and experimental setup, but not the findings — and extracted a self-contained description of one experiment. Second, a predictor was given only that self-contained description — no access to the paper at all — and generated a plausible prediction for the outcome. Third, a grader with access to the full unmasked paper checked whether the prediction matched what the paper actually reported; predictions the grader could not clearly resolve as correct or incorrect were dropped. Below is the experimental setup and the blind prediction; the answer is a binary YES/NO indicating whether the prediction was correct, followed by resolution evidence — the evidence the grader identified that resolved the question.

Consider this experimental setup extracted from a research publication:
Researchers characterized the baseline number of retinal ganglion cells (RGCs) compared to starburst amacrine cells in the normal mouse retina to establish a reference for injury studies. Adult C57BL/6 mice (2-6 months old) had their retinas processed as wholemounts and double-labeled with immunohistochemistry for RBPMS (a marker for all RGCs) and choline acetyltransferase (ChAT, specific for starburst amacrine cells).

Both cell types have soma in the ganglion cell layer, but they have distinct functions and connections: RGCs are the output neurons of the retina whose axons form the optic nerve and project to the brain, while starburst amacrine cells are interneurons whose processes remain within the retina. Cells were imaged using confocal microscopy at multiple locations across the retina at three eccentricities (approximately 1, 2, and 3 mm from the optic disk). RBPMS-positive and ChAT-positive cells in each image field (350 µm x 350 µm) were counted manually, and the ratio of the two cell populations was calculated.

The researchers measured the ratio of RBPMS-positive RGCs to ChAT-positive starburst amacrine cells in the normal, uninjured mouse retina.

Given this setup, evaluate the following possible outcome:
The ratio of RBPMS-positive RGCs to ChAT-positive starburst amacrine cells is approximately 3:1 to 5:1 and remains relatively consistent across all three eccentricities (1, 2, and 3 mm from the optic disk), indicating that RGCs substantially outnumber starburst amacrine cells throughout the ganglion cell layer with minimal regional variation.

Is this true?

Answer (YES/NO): NO